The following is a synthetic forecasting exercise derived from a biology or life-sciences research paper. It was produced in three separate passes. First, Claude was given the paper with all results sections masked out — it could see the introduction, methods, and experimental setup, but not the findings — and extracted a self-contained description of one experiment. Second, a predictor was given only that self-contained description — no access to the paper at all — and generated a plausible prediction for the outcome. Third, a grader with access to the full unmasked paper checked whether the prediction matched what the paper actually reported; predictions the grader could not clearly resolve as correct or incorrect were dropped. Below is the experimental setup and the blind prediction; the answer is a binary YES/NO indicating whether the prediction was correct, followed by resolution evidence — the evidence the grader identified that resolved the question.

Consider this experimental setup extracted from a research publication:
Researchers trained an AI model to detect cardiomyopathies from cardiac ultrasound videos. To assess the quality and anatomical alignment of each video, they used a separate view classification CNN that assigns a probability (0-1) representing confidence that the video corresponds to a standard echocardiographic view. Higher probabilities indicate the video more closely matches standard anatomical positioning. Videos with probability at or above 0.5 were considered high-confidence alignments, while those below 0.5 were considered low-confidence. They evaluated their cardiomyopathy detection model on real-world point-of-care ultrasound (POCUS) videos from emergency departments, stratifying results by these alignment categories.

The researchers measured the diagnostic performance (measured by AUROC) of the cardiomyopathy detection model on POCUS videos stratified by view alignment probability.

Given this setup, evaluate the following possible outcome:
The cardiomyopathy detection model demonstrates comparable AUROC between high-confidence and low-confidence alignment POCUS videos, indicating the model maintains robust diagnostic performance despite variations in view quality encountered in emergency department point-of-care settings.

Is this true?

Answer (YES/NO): NO